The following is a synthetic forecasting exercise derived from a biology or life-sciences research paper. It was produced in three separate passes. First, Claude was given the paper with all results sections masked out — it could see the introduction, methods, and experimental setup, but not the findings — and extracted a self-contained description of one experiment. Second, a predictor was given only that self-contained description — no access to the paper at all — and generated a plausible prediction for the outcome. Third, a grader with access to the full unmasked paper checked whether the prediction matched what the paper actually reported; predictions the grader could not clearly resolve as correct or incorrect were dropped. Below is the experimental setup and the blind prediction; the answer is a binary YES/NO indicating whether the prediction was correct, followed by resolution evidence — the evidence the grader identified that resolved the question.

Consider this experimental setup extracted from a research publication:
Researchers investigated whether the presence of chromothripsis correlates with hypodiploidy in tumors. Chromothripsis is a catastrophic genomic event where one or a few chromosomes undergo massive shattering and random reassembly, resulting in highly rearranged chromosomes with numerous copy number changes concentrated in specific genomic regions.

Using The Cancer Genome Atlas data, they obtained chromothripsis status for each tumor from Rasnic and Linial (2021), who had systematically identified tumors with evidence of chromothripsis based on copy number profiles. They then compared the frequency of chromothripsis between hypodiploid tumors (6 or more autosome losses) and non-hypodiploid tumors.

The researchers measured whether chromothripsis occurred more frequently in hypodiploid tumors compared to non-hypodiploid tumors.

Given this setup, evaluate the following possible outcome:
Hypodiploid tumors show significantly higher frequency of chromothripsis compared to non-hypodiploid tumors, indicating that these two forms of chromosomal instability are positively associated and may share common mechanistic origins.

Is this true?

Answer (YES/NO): YES